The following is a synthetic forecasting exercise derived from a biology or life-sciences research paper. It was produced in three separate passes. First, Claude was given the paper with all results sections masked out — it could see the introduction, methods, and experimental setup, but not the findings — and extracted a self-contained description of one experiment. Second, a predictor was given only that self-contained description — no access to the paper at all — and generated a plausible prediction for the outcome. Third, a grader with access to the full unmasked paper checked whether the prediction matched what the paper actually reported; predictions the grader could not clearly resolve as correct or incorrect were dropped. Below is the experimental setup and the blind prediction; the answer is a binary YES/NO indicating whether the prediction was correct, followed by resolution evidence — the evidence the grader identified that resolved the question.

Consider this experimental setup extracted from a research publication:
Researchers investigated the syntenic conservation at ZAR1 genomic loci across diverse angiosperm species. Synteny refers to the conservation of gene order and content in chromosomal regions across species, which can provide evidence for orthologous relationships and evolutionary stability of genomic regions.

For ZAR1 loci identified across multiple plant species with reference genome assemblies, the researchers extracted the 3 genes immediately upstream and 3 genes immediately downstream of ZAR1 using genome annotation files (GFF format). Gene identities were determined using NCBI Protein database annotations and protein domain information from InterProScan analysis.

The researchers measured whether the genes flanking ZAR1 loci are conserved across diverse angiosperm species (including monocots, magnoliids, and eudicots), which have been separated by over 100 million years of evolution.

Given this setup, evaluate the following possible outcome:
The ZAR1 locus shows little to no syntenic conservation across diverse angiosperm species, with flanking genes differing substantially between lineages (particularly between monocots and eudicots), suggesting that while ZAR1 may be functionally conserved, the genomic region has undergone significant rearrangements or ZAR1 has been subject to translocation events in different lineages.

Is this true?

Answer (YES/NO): YES